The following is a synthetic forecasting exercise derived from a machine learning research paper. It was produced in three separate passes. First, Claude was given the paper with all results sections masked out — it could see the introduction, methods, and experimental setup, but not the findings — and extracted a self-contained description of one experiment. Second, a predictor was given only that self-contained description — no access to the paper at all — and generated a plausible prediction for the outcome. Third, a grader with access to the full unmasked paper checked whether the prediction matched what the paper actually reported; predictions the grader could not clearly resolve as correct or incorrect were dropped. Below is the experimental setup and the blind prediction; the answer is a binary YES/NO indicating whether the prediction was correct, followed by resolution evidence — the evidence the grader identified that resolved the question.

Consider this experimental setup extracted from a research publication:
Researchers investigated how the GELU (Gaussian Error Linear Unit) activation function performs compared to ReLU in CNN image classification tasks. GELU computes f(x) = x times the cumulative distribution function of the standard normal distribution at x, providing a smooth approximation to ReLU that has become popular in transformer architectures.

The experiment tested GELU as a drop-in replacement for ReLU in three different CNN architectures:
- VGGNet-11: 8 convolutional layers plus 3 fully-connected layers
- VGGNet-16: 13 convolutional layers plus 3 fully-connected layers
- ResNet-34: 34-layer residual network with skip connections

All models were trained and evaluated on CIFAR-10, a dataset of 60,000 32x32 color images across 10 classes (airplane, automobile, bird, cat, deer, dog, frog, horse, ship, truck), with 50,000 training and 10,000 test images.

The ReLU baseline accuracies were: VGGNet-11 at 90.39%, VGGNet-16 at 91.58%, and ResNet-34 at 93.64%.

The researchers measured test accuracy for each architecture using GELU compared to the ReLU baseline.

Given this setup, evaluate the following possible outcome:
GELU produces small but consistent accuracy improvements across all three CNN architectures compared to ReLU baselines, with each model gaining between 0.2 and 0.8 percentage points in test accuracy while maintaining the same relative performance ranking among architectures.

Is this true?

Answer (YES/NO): NO